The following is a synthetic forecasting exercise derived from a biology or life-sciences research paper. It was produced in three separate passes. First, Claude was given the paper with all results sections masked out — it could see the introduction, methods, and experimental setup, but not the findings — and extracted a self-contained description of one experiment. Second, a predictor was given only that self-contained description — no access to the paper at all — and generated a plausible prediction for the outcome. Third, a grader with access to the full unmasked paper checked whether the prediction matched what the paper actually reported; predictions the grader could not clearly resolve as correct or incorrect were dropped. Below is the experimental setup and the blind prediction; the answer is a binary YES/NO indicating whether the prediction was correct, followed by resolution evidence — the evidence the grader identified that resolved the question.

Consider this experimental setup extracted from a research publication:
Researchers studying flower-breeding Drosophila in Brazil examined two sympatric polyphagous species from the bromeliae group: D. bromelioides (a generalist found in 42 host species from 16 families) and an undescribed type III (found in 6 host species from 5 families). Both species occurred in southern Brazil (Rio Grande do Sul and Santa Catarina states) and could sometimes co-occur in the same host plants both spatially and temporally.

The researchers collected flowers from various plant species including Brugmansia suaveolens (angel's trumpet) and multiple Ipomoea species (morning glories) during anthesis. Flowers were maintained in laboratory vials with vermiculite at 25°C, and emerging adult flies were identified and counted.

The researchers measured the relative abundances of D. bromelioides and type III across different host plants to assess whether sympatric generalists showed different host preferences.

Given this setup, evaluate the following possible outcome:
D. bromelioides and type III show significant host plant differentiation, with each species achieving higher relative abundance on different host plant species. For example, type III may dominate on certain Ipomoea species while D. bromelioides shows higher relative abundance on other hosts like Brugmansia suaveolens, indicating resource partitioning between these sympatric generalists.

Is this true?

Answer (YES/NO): NO